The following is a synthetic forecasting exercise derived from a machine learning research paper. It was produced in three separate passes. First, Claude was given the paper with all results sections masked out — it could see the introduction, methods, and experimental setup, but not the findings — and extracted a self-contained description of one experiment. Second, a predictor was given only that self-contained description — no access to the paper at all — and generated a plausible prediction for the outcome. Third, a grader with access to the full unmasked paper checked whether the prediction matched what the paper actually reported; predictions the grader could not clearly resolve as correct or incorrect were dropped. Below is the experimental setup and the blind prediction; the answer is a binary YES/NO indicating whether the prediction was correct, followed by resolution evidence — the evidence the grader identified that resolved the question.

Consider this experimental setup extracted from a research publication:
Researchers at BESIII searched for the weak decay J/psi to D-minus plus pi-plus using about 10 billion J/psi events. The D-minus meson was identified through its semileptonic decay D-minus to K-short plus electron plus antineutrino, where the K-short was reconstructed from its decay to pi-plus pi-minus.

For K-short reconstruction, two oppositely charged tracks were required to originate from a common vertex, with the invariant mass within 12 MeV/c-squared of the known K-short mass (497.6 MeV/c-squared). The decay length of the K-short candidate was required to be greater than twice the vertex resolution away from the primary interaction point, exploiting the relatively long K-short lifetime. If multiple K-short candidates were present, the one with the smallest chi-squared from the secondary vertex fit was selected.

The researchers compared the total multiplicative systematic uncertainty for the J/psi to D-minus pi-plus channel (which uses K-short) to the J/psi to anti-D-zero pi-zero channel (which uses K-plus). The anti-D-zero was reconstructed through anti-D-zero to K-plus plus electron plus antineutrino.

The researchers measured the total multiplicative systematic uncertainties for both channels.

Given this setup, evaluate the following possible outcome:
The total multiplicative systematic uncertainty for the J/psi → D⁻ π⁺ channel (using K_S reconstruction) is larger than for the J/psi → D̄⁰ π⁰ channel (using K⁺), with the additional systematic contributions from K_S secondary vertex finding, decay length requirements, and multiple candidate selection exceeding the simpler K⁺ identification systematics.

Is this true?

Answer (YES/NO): YES